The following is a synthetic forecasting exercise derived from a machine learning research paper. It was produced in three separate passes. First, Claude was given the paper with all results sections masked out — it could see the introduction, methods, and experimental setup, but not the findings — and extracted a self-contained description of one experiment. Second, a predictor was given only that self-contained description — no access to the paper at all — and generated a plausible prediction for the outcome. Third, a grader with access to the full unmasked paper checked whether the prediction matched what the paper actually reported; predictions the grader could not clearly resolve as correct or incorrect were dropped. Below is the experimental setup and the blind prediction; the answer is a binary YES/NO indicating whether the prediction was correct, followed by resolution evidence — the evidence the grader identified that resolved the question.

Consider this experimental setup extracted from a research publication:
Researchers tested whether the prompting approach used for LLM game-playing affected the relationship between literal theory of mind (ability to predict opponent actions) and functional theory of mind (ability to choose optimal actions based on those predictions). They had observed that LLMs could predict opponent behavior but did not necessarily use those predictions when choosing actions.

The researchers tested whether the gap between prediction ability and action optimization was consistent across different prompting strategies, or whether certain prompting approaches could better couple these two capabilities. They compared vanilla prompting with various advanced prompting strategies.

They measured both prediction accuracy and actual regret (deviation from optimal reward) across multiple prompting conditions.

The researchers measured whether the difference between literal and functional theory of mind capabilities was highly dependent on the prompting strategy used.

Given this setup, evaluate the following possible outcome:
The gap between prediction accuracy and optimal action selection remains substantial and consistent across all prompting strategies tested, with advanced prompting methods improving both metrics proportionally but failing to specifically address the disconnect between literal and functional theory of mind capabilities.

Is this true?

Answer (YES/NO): NO